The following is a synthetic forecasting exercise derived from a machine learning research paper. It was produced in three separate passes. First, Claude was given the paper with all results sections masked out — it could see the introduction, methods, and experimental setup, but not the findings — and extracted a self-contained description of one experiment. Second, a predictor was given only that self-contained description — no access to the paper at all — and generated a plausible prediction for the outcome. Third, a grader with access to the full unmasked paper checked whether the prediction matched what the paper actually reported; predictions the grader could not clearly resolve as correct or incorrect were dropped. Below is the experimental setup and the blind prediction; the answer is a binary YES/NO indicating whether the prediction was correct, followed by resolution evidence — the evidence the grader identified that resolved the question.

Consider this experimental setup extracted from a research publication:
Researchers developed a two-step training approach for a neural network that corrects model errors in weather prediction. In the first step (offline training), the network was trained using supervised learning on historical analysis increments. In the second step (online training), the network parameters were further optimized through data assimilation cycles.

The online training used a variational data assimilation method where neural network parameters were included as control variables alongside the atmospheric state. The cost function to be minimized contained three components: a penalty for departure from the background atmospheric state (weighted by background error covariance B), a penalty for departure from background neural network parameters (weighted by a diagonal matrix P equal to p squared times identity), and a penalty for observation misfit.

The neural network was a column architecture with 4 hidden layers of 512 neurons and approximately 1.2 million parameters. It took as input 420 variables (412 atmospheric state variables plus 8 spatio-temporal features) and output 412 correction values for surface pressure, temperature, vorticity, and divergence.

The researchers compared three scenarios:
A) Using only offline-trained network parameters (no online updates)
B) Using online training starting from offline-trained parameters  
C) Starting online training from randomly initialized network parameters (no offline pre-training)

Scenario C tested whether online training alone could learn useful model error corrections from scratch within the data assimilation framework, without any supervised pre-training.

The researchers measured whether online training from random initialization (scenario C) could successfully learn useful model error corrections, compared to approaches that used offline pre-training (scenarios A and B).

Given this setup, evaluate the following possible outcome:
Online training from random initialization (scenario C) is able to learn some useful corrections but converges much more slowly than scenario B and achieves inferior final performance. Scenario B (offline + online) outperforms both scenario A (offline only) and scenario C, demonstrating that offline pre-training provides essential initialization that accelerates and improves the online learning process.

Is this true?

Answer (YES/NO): NO